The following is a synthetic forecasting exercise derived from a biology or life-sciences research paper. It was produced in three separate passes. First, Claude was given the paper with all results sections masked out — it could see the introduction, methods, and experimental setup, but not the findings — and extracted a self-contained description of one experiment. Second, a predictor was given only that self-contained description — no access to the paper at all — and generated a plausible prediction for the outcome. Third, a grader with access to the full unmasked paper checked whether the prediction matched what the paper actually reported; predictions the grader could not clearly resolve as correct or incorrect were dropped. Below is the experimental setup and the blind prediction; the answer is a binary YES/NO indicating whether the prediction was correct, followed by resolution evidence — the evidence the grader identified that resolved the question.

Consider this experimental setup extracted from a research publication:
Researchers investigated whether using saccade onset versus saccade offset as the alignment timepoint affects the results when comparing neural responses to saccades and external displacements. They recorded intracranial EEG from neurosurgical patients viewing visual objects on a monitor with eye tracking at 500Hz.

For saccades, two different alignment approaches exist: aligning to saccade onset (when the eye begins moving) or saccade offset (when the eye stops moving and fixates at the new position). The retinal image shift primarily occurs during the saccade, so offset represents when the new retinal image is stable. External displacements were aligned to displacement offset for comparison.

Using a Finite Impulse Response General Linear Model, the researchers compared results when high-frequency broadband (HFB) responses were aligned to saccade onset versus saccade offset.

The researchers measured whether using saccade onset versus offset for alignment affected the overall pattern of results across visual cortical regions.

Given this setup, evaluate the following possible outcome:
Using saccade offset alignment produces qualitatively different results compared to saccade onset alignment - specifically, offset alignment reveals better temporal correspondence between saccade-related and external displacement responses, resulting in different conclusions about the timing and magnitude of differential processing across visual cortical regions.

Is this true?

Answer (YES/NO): NO